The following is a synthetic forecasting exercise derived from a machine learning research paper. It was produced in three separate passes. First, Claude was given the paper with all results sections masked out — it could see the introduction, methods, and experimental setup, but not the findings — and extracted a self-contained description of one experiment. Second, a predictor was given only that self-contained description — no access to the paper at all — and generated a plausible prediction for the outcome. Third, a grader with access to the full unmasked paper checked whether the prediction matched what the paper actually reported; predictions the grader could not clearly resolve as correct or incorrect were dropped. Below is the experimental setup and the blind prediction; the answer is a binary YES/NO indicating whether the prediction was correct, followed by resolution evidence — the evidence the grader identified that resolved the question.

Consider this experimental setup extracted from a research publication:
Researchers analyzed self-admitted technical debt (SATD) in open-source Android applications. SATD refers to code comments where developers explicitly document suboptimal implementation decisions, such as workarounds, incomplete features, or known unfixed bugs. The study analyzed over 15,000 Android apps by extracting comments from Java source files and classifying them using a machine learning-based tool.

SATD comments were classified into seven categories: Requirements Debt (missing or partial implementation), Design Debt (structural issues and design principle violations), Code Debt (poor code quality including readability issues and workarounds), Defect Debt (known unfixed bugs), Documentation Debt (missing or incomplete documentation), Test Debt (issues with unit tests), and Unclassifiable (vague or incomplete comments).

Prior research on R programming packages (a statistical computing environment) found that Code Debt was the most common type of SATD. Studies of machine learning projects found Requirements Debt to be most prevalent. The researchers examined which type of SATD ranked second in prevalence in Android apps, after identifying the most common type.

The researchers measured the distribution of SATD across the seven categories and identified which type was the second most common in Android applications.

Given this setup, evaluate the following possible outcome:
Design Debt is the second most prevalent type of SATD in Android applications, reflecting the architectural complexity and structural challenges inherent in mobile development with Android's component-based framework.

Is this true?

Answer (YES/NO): YES